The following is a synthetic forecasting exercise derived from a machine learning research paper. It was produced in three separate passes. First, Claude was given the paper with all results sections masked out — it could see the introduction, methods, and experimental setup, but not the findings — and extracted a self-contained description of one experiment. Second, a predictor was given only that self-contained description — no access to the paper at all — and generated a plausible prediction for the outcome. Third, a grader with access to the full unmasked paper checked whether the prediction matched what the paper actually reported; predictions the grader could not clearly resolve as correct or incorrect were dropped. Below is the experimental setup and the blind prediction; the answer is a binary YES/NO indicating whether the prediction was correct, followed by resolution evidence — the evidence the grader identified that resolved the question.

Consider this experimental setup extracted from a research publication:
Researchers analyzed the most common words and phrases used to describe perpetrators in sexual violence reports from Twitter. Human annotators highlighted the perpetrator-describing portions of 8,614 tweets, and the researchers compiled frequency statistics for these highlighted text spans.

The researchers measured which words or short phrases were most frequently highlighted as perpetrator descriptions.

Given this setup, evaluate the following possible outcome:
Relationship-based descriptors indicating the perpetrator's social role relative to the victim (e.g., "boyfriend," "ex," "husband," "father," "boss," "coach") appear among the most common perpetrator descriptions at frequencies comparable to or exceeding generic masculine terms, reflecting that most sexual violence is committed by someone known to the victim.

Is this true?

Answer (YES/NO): NO